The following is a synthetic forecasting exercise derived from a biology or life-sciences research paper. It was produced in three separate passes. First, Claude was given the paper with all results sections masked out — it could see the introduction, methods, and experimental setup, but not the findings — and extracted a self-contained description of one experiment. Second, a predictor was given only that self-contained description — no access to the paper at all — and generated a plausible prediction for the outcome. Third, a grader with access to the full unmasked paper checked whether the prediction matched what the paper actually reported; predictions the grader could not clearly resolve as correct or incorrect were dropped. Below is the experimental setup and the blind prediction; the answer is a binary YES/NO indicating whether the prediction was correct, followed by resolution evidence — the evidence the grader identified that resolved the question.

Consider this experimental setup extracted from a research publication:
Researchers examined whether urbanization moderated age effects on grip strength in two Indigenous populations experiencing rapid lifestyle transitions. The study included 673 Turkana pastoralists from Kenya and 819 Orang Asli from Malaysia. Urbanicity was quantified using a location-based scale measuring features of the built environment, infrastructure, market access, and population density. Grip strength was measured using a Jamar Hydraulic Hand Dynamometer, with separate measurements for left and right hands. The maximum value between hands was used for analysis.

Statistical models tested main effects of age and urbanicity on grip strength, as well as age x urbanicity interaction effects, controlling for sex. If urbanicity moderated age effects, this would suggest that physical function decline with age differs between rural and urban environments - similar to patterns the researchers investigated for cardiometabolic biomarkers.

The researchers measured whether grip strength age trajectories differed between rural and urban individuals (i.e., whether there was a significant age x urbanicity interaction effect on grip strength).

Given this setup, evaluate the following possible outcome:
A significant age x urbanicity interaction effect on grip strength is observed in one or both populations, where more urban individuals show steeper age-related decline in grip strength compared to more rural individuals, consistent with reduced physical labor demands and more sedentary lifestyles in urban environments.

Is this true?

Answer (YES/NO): NO